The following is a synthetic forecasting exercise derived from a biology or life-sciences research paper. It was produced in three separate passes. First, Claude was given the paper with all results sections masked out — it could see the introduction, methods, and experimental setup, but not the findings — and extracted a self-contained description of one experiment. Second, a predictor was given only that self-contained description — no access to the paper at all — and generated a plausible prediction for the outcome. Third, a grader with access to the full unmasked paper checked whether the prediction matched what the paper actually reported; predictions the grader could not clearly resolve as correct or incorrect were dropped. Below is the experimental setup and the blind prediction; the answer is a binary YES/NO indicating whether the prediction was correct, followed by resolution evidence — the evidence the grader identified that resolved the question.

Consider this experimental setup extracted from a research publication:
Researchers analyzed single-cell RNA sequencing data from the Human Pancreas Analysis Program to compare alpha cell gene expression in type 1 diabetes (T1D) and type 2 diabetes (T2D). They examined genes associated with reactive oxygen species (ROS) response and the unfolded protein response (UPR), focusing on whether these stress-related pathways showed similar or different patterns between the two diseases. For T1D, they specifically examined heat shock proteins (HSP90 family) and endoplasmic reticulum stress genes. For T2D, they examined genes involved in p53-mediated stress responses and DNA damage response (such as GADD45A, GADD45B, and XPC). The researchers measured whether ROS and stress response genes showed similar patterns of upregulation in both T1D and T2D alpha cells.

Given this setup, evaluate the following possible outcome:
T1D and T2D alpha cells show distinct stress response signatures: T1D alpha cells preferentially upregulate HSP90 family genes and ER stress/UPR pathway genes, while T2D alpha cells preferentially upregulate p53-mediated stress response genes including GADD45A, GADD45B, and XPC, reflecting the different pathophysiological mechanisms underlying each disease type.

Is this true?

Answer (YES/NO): YES